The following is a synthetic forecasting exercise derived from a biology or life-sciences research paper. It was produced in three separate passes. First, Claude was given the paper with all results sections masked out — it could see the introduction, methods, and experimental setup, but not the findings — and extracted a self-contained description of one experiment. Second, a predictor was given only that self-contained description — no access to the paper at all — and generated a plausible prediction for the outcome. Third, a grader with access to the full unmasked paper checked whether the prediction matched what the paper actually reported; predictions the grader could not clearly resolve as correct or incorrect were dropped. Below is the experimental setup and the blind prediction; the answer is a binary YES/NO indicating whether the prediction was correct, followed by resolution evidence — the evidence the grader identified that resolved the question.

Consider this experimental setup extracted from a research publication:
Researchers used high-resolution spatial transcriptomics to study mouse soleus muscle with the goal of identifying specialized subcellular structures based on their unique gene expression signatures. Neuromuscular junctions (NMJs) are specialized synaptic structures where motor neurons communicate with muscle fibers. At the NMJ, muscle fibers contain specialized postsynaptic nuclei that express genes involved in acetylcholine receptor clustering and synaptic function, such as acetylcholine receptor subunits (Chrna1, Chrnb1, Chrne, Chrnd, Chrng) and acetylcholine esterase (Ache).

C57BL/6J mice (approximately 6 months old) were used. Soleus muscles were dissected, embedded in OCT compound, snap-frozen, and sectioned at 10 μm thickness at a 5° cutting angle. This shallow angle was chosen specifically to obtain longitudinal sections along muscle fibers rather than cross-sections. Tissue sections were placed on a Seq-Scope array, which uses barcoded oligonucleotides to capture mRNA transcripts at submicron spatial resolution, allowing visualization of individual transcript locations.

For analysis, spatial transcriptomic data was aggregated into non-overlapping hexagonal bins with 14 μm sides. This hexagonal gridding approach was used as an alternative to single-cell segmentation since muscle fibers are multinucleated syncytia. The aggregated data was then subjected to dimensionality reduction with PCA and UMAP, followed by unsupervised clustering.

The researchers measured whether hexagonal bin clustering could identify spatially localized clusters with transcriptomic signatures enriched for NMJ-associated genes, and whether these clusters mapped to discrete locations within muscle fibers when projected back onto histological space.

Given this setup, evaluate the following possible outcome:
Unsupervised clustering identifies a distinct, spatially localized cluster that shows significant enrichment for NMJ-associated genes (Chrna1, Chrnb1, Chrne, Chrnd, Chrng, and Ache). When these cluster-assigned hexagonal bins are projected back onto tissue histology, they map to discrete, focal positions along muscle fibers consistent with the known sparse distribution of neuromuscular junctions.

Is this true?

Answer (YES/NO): YES